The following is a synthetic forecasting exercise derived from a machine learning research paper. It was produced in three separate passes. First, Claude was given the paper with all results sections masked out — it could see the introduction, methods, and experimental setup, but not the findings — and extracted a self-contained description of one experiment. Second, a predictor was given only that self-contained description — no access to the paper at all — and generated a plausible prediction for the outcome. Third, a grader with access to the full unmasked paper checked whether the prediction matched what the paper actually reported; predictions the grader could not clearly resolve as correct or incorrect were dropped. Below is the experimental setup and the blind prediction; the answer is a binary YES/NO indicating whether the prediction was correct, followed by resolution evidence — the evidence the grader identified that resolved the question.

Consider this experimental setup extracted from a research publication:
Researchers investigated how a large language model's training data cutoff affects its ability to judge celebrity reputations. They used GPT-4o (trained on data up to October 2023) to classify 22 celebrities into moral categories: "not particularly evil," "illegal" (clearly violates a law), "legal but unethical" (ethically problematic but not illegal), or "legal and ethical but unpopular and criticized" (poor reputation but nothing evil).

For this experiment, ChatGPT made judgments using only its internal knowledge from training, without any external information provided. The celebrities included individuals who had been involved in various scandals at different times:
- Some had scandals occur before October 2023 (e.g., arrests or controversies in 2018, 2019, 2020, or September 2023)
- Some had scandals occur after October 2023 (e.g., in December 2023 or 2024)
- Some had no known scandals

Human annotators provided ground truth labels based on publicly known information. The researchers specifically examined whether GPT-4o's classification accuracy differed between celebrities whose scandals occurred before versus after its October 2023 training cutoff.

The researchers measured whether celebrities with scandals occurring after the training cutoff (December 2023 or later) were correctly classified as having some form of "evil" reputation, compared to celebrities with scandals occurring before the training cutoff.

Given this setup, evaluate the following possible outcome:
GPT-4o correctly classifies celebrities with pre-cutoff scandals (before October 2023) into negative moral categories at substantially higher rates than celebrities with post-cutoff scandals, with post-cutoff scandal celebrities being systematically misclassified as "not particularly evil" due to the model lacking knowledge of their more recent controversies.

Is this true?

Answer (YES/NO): YES